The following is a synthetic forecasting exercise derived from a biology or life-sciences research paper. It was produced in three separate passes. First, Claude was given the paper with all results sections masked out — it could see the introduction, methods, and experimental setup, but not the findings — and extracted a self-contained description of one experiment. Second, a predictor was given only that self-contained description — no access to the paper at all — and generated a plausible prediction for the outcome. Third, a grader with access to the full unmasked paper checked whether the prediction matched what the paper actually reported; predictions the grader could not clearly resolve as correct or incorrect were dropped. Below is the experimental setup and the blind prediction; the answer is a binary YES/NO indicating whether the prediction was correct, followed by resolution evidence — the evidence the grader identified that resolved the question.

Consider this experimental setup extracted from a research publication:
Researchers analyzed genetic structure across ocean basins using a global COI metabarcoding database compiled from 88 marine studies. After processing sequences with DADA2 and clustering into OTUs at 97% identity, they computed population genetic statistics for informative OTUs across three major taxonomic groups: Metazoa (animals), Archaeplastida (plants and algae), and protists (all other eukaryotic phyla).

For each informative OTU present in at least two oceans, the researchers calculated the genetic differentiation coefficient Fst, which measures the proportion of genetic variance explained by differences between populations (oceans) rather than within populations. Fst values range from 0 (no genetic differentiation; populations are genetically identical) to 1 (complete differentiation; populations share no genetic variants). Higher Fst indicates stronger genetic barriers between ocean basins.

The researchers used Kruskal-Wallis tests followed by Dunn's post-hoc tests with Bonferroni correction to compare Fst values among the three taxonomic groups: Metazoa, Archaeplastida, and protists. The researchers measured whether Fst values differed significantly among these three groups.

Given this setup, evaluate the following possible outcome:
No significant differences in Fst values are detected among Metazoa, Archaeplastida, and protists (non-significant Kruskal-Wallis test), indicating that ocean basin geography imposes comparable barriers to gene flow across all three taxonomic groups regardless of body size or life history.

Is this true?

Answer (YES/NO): NO